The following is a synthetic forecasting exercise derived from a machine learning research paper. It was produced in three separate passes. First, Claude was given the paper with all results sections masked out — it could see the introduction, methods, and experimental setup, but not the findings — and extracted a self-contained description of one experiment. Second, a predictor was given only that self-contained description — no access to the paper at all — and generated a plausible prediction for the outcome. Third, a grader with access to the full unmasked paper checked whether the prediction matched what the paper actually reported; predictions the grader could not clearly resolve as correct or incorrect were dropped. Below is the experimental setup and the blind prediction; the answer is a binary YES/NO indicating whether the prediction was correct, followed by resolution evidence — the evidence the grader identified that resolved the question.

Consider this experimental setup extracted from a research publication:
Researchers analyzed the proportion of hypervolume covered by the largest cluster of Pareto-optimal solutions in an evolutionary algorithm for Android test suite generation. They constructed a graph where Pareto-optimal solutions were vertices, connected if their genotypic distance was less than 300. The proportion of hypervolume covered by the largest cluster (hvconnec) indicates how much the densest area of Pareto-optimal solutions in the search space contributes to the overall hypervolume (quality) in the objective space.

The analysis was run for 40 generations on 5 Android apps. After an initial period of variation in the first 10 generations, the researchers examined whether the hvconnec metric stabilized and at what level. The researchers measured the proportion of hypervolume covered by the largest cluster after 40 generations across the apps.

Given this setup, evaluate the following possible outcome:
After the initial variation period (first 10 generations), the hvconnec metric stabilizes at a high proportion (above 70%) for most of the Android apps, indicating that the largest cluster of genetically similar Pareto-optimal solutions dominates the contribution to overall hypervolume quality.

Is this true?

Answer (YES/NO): YES